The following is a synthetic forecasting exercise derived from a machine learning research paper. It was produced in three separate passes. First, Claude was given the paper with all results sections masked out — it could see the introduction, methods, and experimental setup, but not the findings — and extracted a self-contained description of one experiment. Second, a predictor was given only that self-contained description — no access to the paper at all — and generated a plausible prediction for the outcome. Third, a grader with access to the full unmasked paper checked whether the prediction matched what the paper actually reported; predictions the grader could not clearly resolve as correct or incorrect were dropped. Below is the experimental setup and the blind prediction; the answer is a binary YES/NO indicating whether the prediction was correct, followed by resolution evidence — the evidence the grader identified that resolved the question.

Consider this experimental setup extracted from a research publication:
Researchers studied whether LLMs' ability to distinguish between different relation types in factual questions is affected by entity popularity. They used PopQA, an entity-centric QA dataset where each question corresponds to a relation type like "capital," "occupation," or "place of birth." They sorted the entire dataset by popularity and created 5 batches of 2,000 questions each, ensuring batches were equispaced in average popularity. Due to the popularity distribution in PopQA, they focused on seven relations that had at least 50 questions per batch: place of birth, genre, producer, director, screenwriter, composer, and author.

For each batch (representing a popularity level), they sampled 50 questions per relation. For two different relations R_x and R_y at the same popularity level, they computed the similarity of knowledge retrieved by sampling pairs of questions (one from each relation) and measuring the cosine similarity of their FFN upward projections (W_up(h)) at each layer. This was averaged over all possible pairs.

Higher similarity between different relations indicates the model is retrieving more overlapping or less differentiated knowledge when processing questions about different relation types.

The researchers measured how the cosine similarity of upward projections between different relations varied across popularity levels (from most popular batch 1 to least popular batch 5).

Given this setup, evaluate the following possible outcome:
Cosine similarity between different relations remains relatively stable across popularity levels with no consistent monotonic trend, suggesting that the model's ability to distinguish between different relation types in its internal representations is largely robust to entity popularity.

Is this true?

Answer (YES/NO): NO